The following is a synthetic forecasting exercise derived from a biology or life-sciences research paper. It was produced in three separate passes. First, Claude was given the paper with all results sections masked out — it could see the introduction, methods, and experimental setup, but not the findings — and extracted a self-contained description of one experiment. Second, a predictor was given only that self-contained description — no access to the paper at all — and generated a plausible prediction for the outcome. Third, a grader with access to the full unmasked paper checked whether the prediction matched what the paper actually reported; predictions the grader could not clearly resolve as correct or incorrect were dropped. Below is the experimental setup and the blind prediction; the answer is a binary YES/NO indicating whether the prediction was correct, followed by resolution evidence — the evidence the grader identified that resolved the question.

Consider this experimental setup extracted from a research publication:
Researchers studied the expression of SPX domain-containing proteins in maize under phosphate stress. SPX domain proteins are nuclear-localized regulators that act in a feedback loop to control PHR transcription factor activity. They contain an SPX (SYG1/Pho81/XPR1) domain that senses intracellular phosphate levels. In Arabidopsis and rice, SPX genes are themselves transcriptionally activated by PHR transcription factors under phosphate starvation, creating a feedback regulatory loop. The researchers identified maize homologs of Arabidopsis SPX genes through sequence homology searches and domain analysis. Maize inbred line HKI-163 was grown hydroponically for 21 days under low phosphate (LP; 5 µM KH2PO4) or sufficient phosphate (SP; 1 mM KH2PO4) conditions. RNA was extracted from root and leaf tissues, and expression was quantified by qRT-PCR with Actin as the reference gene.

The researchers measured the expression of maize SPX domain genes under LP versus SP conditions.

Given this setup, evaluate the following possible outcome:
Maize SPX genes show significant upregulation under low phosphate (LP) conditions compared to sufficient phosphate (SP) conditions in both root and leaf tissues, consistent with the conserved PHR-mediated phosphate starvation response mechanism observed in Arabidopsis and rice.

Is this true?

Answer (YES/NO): YES